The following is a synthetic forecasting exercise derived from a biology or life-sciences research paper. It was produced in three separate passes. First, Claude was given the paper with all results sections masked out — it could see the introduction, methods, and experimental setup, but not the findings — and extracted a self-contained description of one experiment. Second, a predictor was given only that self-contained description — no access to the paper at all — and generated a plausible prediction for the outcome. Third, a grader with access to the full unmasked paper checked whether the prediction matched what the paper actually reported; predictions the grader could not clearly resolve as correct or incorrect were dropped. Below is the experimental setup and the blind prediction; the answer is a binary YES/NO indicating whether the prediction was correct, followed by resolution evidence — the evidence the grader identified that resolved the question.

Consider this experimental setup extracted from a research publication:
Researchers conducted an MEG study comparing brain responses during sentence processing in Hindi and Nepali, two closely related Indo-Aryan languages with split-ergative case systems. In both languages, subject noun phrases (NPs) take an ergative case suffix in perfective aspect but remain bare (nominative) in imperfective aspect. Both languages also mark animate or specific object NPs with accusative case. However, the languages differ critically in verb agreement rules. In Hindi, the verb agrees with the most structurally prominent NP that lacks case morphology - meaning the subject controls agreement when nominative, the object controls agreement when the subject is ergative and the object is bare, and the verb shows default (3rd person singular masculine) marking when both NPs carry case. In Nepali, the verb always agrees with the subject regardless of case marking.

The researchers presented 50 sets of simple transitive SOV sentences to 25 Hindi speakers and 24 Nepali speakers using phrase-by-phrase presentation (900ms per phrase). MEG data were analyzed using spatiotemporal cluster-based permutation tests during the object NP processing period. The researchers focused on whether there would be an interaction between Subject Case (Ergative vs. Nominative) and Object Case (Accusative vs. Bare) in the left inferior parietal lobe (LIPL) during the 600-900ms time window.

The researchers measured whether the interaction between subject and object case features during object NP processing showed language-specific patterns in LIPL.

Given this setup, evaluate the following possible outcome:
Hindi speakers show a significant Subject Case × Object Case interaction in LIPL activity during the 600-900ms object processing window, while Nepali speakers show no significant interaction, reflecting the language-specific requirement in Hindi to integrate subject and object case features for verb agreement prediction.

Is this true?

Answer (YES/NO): NO